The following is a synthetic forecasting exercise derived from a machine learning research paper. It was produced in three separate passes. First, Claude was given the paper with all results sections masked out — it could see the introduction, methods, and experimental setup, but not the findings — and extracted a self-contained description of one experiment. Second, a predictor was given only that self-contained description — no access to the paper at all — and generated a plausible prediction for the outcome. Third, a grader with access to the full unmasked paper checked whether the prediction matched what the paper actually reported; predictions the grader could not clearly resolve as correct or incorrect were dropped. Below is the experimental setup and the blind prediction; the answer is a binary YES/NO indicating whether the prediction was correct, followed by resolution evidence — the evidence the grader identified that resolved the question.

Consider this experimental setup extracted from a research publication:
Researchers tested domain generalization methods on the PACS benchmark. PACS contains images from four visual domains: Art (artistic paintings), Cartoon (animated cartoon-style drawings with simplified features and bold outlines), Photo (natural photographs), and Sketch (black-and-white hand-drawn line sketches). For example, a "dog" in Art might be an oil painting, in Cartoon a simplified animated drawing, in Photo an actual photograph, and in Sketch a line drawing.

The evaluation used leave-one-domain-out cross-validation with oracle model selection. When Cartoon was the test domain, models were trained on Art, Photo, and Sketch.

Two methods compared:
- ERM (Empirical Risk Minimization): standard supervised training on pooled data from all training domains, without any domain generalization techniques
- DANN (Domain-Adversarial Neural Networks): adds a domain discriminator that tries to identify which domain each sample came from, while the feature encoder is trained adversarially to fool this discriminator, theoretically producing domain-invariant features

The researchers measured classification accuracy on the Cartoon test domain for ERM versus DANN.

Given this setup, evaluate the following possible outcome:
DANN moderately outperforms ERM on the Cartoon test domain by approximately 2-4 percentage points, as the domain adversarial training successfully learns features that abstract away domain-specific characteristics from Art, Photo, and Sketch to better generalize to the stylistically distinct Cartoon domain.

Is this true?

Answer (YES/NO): NO